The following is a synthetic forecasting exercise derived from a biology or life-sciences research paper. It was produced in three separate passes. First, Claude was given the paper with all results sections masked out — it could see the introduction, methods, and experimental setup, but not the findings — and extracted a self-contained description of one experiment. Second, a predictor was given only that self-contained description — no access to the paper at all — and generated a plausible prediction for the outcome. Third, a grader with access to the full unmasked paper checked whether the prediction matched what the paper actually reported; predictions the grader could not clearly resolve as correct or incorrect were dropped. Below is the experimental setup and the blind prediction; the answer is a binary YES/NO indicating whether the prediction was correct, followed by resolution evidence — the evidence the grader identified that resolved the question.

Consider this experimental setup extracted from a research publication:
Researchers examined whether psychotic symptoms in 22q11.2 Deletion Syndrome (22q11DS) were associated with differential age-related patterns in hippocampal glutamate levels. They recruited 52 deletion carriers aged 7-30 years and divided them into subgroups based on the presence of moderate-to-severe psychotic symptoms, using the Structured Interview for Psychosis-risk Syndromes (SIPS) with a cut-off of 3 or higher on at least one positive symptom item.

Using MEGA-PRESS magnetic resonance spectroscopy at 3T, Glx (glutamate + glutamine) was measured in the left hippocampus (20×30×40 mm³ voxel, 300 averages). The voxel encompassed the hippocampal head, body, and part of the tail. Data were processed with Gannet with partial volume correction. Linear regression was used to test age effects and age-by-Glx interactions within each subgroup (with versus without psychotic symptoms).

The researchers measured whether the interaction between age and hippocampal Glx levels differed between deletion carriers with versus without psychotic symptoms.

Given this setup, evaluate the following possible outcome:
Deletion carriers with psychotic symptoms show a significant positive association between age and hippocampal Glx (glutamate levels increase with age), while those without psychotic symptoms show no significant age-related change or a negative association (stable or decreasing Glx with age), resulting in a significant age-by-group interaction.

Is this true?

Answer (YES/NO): YES